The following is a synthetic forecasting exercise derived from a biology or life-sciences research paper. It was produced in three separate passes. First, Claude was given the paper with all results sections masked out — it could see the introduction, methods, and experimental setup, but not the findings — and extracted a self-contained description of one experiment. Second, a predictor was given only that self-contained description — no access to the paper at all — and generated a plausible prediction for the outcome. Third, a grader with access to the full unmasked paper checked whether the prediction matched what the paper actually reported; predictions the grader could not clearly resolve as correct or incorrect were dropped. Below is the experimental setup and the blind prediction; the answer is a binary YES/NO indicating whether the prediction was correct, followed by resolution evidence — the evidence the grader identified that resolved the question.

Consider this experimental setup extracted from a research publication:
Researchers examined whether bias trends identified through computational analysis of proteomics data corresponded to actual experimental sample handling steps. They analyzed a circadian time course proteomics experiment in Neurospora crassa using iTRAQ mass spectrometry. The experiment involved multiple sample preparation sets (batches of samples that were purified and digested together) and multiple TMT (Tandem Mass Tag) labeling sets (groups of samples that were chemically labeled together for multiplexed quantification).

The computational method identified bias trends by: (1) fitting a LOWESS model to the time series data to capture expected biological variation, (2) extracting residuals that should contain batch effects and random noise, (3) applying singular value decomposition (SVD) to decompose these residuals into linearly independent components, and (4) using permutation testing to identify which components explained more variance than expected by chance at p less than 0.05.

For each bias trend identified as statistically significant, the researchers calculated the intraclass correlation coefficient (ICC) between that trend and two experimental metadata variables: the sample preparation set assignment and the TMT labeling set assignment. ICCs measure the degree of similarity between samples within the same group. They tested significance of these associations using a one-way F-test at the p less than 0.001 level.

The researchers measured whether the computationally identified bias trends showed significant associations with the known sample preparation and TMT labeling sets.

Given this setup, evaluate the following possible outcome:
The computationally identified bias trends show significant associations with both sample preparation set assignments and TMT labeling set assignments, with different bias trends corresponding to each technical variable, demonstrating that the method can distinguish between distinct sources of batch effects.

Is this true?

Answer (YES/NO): NO